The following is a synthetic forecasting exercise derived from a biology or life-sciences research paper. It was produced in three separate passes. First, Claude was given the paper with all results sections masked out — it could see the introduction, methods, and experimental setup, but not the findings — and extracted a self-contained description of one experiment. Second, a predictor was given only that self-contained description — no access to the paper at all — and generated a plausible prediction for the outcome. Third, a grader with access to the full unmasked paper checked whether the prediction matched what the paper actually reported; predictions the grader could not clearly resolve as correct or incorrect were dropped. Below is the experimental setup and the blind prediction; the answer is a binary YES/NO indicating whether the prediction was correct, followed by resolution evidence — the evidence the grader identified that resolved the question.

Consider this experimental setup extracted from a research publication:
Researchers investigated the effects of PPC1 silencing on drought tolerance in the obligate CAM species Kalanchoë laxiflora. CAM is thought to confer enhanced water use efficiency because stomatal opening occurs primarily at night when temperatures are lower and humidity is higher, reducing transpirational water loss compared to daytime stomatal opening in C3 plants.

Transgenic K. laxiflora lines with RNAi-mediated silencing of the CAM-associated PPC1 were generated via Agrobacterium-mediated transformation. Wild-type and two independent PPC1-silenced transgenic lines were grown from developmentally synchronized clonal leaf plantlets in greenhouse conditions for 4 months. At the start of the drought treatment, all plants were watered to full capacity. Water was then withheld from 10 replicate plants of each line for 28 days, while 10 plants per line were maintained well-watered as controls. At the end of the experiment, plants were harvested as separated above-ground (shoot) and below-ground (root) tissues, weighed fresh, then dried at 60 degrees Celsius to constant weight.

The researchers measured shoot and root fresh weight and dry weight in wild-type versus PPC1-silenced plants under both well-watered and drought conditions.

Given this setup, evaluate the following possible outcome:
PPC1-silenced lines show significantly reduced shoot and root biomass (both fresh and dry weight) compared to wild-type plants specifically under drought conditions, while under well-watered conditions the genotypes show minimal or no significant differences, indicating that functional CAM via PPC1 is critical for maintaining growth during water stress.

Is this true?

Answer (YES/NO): NO